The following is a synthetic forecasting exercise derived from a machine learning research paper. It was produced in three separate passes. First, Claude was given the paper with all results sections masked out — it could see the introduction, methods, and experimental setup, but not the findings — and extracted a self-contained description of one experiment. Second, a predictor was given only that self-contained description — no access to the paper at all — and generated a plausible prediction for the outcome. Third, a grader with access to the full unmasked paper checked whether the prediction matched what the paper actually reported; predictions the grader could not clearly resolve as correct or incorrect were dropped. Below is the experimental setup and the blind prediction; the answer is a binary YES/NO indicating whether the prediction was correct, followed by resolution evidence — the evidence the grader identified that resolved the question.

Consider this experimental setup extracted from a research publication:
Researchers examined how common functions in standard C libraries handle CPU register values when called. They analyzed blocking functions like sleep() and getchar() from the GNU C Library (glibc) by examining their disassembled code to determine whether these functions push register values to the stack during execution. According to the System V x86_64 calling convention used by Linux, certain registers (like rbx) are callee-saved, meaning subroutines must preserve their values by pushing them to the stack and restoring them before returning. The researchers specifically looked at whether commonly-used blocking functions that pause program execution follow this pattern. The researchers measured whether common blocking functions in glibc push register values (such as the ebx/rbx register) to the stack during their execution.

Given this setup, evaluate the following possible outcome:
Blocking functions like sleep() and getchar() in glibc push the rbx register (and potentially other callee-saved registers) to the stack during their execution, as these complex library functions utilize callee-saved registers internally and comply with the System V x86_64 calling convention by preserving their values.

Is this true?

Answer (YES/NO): YES